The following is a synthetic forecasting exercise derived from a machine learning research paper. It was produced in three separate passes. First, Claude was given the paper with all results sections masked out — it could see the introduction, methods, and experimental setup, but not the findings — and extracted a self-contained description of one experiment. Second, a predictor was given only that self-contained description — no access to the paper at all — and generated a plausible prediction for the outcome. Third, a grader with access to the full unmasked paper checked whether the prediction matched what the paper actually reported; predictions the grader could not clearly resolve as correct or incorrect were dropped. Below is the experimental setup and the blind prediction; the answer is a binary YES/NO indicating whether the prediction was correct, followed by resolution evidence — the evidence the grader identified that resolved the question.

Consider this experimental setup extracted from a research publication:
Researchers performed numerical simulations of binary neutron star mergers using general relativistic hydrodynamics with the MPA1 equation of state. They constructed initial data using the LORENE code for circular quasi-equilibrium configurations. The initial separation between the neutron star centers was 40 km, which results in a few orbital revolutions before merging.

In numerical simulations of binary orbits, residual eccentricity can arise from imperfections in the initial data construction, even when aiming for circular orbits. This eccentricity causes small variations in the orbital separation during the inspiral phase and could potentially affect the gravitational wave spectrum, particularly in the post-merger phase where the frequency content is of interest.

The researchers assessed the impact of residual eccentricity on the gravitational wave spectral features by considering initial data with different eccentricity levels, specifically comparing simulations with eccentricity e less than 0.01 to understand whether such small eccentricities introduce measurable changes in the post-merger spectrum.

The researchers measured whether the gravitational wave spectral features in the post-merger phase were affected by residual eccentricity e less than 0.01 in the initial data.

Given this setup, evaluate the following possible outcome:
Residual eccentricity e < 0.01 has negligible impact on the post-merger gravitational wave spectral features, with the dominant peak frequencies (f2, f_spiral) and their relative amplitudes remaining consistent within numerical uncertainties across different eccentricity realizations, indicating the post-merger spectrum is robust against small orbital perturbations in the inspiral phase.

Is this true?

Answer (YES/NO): YES